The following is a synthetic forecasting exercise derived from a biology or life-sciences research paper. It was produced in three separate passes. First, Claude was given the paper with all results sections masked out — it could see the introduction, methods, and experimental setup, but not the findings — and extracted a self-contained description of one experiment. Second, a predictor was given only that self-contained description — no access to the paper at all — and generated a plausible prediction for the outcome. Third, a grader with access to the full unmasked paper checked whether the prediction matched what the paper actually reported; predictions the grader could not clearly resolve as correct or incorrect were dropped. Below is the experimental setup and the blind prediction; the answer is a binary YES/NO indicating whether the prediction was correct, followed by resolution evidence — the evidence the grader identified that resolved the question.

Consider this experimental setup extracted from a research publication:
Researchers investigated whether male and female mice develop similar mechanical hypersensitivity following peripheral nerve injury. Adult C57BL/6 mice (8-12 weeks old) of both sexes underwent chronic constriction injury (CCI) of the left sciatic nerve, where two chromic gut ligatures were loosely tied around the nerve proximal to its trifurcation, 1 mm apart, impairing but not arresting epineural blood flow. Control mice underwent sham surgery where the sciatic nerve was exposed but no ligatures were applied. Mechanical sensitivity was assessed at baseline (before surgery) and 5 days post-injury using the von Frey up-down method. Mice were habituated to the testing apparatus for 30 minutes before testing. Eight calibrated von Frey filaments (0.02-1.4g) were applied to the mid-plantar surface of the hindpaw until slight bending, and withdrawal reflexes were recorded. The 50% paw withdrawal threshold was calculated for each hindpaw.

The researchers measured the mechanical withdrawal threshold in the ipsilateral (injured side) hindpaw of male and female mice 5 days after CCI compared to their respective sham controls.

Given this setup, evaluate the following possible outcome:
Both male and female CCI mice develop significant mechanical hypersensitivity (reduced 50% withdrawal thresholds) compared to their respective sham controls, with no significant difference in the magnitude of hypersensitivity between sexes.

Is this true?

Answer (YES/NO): YES